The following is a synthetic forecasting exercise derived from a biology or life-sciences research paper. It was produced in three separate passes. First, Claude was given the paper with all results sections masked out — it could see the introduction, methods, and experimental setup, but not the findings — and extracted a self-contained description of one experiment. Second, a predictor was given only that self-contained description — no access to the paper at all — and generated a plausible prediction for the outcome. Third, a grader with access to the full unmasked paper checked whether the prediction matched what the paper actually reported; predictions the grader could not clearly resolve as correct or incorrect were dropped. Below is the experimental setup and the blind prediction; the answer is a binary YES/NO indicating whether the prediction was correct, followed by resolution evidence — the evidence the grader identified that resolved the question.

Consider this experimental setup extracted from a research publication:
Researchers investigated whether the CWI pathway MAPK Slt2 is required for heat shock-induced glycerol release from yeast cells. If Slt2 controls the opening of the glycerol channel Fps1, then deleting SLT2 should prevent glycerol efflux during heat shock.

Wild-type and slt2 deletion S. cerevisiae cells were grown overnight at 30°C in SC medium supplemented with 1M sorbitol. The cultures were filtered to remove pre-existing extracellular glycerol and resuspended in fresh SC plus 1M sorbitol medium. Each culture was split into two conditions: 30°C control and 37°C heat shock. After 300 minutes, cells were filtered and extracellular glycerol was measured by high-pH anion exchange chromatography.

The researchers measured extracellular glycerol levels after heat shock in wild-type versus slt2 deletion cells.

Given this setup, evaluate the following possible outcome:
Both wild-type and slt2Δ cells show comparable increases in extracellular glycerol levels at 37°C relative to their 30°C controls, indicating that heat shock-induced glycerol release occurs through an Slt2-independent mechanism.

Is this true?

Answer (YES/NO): NO